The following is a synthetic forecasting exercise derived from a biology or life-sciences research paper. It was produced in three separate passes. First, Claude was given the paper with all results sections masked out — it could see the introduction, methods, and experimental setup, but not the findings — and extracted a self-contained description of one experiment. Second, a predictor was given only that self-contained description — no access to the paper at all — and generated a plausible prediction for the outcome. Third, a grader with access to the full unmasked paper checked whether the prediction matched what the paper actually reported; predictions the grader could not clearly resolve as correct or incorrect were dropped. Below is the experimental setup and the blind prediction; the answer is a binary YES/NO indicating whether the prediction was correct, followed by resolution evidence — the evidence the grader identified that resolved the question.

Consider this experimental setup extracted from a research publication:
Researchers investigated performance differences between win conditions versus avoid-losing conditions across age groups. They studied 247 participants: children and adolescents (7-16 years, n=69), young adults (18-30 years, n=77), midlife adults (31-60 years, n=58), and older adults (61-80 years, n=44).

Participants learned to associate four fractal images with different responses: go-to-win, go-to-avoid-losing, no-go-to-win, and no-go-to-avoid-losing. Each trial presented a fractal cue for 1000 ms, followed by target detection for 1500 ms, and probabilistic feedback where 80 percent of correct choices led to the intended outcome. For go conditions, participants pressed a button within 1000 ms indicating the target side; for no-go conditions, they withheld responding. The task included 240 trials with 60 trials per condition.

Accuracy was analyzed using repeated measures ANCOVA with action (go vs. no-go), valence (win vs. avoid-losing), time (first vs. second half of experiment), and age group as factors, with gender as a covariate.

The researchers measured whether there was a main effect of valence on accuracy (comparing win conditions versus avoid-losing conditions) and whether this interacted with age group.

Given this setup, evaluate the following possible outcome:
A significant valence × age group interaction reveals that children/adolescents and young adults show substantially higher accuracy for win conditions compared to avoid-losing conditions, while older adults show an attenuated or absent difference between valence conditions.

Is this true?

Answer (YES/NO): NO